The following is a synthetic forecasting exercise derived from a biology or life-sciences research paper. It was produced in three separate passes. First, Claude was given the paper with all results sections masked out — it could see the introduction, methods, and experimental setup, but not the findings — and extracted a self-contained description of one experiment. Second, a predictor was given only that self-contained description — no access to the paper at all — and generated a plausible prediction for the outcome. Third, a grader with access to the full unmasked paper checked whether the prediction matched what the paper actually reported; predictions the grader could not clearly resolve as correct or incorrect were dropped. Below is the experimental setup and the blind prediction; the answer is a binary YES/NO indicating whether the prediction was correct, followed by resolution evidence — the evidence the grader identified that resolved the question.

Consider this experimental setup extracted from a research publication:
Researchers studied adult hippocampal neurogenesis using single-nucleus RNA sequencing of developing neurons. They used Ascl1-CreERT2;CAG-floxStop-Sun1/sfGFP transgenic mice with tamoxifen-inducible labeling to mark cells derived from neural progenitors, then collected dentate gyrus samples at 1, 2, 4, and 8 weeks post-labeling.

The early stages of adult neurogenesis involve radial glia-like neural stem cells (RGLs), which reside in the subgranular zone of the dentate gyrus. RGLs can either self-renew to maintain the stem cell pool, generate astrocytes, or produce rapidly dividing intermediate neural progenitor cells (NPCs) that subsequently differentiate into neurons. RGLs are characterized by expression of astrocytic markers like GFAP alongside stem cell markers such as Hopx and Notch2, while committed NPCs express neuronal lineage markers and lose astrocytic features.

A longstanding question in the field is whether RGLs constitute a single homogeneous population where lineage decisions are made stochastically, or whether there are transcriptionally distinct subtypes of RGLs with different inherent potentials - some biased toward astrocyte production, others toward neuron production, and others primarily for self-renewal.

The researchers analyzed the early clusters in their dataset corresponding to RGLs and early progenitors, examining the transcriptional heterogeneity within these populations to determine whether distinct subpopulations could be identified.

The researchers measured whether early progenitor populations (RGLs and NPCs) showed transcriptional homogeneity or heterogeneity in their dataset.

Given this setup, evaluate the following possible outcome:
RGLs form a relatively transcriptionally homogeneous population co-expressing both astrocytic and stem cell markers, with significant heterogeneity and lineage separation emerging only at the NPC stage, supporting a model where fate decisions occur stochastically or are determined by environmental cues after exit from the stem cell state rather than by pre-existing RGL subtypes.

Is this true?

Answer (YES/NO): NO